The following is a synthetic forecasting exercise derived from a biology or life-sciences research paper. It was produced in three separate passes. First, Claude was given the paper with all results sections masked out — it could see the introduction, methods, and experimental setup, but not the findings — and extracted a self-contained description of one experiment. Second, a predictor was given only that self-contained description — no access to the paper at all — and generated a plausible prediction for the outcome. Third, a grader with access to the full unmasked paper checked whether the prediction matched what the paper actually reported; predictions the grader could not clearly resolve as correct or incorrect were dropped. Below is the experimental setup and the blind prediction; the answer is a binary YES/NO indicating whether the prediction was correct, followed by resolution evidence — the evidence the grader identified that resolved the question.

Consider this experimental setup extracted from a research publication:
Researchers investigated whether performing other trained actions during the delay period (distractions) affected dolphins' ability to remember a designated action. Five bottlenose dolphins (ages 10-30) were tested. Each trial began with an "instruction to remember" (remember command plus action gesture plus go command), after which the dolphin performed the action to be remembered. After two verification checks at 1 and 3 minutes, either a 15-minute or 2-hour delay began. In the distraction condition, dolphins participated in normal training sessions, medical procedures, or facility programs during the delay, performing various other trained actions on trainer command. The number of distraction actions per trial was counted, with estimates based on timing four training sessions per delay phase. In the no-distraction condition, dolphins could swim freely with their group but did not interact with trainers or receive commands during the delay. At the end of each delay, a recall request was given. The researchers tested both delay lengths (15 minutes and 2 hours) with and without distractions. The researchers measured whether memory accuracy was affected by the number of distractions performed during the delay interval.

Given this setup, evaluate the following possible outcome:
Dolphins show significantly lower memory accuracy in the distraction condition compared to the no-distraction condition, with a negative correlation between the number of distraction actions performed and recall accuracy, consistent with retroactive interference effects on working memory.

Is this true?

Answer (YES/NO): NO